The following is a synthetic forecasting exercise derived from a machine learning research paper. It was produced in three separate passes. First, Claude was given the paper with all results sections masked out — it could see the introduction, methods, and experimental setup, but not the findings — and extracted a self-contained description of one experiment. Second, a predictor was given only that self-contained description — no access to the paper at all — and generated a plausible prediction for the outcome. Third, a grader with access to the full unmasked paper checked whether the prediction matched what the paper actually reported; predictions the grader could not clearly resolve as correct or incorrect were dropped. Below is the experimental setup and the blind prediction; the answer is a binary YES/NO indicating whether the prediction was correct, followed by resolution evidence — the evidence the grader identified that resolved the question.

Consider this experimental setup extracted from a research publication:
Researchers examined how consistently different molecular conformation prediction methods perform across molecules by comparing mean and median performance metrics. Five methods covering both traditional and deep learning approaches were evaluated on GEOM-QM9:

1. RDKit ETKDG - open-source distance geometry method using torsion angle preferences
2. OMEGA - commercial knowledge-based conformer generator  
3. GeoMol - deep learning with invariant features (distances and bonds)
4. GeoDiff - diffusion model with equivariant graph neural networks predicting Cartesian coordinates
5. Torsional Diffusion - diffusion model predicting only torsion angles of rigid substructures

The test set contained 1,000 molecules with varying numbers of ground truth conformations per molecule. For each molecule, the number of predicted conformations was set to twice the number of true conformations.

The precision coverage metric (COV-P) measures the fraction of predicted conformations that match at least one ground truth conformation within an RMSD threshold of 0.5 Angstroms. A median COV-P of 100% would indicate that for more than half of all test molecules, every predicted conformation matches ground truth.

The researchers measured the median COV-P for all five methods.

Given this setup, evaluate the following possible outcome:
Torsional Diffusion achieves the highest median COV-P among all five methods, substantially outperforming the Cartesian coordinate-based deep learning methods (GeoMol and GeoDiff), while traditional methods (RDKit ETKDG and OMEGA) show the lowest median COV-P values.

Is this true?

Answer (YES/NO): NO